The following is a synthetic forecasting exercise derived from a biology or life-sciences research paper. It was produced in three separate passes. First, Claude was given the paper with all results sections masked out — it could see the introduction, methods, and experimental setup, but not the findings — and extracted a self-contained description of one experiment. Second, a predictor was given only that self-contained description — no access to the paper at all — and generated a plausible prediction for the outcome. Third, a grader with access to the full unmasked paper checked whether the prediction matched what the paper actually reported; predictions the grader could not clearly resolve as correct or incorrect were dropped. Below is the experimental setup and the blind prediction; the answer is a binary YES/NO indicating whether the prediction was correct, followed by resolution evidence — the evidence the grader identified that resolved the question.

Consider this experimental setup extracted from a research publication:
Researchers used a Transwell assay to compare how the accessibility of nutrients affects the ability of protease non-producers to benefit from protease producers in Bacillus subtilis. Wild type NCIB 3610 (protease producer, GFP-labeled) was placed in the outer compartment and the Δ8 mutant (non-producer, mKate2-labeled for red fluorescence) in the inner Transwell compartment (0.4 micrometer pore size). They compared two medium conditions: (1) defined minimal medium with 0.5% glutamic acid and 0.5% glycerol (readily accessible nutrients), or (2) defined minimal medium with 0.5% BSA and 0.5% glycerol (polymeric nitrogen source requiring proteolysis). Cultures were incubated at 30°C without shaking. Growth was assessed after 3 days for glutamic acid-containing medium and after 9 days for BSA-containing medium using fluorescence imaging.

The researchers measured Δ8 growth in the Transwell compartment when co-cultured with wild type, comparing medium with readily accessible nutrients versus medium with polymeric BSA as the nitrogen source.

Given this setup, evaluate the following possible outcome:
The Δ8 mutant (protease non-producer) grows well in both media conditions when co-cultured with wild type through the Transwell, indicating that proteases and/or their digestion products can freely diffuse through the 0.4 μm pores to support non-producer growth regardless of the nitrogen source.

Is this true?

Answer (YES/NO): YES